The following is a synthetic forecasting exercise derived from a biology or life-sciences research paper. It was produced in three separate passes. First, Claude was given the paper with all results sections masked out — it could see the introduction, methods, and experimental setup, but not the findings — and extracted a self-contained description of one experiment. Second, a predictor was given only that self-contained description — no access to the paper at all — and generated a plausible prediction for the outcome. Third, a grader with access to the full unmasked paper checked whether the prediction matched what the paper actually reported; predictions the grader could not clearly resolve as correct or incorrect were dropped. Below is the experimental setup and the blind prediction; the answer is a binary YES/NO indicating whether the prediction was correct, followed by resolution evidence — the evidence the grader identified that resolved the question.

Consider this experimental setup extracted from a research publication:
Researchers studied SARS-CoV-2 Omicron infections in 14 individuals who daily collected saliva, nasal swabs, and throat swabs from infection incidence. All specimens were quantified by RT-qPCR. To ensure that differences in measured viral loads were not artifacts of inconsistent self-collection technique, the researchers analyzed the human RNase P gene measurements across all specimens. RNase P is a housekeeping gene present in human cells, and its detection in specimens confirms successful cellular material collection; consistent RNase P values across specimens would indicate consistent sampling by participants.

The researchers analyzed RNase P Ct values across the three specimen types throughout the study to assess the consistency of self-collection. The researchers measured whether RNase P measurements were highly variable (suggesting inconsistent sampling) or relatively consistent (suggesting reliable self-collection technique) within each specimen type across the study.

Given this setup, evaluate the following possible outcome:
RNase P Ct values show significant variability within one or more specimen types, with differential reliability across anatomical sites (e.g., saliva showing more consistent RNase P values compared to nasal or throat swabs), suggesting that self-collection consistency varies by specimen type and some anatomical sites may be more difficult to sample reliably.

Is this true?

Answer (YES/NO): NO